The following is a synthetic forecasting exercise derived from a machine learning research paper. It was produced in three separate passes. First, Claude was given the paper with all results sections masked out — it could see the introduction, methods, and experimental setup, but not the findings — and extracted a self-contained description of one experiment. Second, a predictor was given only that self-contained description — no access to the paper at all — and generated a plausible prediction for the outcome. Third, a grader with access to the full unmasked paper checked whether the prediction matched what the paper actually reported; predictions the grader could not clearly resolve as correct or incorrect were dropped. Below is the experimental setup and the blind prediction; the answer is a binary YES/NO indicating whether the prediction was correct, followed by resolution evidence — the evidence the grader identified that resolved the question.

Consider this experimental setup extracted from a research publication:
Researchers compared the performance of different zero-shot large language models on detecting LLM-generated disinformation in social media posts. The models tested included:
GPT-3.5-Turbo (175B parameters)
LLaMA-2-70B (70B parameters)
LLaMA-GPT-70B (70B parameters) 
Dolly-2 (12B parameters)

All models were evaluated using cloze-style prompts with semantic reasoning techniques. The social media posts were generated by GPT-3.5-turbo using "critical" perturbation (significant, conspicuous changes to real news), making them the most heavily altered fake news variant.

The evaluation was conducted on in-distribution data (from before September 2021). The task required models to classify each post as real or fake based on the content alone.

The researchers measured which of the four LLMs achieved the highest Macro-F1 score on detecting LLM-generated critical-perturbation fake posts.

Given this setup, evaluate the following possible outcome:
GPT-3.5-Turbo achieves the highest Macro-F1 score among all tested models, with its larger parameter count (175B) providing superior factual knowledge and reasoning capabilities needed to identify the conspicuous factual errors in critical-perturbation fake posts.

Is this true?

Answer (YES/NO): YES